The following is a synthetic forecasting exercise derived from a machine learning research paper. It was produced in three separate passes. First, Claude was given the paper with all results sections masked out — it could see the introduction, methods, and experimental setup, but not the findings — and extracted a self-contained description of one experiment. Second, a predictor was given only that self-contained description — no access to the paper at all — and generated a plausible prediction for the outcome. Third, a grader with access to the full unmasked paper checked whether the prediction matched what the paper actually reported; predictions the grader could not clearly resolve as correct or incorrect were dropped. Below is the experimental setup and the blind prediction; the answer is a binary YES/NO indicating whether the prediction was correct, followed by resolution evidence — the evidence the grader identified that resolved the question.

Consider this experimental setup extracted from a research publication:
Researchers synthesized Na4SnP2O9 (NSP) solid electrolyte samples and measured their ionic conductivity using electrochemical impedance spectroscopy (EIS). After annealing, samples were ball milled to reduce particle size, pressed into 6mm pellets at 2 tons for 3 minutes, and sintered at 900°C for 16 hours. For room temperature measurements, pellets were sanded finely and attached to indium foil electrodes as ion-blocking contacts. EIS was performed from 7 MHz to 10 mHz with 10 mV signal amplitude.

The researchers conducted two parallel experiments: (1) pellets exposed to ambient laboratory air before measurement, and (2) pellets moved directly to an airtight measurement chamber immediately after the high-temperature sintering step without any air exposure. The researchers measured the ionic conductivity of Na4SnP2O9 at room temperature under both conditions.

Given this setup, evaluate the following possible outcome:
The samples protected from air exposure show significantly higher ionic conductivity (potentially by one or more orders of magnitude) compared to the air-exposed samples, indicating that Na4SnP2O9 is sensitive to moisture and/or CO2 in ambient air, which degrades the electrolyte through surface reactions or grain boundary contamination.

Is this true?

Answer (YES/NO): NO